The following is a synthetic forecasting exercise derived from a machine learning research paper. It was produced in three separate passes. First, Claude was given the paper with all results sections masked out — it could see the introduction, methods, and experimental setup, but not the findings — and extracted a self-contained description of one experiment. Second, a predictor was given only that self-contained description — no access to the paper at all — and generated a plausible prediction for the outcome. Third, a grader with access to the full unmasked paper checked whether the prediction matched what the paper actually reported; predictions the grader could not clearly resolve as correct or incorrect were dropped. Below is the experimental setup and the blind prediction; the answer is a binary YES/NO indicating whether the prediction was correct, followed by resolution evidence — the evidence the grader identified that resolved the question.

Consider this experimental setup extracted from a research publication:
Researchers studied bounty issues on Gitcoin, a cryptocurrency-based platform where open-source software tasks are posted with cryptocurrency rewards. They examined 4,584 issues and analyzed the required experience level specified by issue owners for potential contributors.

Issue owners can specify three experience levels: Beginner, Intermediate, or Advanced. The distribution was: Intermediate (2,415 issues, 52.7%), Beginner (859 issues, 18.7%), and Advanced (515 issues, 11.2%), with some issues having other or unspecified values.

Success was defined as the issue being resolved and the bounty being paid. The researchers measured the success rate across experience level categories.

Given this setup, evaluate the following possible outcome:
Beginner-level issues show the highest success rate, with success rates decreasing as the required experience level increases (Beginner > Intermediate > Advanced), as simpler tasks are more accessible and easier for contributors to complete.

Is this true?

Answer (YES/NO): YES